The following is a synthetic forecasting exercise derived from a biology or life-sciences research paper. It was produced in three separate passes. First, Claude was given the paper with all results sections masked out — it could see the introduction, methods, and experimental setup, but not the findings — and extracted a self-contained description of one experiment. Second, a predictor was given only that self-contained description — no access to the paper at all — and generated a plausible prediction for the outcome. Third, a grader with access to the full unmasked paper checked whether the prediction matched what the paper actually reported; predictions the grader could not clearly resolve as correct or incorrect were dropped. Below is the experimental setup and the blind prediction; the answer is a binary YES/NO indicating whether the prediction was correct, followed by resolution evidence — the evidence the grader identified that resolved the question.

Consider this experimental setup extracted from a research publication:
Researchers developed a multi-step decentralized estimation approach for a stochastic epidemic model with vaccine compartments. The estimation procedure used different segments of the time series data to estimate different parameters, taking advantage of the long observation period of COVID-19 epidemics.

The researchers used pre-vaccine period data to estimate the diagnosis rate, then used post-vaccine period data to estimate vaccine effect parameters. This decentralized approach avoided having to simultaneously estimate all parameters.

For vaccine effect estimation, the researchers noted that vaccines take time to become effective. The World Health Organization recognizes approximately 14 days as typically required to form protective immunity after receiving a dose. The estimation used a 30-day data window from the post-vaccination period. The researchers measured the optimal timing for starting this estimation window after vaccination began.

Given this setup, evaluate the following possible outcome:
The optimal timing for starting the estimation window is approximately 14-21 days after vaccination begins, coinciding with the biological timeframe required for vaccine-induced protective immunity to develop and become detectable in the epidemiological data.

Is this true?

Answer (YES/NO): YES